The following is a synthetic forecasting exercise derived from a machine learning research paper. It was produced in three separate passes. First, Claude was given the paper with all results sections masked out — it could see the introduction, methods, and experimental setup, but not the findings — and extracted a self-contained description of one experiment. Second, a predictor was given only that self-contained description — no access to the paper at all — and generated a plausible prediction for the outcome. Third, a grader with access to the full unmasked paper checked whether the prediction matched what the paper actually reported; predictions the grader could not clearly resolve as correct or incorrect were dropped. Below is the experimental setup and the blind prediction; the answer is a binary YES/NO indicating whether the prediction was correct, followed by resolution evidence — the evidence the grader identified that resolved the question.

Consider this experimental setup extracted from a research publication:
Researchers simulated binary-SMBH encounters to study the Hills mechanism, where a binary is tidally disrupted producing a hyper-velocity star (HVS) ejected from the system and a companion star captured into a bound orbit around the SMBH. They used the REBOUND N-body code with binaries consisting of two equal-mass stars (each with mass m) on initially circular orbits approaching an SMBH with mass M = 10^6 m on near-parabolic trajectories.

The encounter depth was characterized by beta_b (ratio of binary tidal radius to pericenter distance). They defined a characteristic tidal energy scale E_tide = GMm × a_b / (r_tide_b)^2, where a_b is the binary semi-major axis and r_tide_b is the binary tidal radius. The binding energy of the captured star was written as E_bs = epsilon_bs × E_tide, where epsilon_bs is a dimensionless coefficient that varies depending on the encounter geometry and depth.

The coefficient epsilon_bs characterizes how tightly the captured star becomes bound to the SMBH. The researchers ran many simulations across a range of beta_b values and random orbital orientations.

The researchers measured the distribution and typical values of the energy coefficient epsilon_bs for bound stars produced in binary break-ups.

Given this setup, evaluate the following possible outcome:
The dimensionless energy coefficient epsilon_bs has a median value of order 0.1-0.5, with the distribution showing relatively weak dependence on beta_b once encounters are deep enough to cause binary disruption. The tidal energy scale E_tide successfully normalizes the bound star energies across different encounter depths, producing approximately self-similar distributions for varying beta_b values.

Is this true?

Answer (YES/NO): NO